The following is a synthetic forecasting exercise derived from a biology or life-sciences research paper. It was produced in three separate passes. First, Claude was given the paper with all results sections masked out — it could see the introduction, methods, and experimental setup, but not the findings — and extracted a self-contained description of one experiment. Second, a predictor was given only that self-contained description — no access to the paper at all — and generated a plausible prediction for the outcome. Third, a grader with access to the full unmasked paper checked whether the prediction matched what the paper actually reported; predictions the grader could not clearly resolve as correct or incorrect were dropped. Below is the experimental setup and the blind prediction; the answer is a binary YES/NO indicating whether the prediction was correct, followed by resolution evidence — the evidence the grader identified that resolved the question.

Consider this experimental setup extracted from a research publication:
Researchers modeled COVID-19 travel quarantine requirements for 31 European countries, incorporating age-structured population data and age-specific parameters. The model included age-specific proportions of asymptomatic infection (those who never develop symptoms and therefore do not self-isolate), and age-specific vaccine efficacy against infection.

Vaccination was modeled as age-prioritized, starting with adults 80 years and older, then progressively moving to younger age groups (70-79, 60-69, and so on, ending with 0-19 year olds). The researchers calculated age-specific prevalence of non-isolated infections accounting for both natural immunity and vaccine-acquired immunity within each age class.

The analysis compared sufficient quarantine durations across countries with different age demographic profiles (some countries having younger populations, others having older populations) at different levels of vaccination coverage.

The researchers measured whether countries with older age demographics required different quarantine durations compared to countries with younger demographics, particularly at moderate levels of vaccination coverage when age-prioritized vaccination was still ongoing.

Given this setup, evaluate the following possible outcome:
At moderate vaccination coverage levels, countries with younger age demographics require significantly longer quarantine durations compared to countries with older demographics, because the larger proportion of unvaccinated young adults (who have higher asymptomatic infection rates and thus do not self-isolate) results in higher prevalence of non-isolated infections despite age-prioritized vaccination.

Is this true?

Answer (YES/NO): NO